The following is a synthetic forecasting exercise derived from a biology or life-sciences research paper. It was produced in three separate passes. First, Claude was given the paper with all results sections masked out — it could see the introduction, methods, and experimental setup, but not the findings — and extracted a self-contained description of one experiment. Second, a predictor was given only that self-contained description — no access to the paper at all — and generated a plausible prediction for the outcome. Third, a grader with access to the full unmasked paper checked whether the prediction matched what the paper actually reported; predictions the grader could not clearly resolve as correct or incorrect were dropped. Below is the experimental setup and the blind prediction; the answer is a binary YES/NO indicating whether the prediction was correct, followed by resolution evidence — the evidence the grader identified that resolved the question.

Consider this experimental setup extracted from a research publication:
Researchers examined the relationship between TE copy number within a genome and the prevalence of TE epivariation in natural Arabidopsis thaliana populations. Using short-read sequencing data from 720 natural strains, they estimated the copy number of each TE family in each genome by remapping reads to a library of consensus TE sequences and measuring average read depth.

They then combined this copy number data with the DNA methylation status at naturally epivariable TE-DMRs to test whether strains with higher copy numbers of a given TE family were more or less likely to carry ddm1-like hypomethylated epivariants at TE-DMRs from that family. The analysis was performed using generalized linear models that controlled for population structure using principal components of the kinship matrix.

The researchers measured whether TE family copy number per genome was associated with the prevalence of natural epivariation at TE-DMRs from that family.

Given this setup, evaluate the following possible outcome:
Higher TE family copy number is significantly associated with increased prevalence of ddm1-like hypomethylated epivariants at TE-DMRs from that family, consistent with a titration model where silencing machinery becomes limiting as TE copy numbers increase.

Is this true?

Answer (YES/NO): NO